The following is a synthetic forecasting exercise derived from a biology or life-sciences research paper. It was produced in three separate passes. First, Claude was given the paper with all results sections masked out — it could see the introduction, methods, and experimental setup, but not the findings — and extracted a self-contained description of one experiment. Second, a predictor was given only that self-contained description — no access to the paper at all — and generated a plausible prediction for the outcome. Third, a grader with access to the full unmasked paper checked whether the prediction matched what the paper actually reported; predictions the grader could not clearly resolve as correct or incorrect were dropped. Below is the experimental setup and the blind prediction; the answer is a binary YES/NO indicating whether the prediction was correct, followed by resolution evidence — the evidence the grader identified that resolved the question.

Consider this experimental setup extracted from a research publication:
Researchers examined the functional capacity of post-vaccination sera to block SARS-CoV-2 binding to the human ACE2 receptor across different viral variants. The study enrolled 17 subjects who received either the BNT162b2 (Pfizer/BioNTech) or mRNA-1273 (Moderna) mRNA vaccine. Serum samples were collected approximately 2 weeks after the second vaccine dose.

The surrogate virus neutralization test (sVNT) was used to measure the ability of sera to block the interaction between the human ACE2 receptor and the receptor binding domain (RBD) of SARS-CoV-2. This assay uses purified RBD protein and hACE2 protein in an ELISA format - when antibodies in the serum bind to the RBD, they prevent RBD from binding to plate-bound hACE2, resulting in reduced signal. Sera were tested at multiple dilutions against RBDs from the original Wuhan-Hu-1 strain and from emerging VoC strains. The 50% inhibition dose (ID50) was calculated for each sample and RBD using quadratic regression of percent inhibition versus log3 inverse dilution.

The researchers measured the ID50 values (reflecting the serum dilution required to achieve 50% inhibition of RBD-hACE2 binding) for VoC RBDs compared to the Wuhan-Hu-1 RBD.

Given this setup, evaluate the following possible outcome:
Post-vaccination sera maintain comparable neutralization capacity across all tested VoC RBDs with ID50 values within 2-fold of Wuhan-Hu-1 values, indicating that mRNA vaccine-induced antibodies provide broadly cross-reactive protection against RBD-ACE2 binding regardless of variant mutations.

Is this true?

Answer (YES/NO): NO